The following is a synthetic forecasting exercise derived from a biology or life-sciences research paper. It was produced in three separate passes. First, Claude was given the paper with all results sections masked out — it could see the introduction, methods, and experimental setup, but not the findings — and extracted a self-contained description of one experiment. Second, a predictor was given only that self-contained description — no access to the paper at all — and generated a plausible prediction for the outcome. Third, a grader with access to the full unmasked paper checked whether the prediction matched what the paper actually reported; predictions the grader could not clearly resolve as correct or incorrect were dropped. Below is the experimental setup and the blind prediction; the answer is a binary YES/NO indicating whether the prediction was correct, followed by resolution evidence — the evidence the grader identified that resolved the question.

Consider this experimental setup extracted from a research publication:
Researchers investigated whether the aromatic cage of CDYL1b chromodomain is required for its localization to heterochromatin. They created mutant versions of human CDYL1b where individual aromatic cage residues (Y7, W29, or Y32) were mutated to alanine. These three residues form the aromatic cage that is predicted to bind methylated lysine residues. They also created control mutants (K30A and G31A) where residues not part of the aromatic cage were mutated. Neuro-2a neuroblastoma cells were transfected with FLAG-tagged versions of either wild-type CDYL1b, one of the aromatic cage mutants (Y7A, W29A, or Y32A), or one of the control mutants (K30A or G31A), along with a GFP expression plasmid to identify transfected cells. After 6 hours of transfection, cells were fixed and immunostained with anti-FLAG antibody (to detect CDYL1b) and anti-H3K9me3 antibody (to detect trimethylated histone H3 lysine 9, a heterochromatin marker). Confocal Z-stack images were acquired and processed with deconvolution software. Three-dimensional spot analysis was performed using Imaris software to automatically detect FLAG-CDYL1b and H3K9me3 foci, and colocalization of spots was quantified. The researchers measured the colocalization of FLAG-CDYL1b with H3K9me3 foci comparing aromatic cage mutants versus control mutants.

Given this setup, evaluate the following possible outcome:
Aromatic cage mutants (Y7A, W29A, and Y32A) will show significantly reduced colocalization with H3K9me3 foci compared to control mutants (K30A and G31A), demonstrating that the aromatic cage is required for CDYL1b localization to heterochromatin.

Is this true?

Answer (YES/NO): YES